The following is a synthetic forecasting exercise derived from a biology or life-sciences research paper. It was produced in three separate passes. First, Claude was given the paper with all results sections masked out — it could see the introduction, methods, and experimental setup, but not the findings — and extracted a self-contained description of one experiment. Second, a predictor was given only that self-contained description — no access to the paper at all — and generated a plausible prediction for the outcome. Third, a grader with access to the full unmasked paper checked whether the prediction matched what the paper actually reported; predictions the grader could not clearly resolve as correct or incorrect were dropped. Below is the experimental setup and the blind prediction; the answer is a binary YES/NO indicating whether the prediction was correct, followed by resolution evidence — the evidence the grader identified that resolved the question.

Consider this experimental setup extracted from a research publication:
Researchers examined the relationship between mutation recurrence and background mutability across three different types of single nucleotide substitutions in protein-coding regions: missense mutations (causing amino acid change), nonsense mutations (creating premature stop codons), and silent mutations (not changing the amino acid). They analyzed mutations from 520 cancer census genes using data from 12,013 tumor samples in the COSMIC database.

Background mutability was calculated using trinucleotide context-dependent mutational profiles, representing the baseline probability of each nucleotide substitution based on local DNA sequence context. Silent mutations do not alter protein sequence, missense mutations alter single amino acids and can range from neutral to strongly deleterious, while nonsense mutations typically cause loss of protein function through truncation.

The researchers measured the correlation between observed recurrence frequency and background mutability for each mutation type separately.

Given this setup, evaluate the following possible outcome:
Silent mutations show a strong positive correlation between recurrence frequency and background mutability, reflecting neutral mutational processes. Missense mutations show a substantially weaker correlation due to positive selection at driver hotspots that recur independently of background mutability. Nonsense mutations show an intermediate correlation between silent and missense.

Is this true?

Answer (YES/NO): NO